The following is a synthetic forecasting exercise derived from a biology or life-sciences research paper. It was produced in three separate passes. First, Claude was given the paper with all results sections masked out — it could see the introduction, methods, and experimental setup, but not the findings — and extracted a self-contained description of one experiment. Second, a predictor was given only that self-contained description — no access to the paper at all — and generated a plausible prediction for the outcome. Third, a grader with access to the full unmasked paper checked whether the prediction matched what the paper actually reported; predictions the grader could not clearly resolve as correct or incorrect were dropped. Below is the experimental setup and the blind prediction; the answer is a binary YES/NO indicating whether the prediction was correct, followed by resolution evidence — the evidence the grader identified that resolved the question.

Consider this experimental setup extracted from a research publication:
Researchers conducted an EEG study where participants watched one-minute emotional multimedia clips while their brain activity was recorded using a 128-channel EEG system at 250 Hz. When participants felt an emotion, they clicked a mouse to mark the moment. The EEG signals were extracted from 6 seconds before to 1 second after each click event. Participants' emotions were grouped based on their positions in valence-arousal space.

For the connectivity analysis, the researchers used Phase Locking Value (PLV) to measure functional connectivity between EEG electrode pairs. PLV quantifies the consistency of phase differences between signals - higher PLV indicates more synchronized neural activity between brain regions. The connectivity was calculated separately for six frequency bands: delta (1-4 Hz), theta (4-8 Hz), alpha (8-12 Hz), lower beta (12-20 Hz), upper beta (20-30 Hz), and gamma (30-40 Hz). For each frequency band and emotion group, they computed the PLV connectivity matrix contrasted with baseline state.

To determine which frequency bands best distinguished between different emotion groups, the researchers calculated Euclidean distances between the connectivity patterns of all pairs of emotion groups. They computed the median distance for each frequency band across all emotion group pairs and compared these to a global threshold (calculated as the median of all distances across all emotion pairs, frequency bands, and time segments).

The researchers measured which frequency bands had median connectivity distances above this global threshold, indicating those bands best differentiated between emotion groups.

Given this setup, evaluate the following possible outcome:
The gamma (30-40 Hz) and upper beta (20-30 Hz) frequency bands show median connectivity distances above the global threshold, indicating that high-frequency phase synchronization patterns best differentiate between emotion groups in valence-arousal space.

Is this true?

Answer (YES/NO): NO